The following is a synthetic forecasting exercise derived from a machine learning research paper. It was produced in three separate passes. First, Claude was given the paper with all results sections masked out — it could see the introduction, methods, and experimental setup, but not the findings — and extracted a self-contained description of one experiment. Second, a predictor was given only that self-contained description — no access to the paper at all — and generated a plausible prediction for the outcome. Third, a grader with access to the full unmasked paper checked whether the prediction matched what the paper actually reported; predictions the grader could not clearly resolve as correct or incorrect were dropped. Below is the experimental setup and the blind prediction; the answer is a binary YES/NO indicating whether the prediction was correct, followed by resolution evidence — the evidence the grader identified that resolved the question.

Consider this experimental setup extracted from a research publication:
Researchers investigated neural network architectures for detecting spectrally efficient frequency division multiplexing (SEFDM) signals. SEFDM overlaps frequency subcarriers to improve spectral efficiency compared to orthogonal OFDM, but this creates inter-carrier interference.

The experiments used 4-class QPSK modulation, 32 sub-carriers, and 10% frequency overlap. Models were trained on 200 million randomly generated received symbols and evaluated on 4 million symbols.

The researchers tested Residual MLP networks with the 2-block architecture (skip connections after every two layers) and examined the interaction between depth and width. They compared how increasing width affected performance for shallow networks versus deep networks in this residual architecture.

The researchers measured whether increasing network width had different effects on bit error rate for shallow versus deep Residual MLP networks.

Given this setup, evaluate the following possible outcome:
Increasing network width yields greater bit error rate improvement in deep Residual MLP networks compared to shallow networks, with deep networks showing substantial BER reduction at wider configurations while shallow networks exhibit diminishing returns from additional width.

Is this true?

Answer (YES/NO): NO